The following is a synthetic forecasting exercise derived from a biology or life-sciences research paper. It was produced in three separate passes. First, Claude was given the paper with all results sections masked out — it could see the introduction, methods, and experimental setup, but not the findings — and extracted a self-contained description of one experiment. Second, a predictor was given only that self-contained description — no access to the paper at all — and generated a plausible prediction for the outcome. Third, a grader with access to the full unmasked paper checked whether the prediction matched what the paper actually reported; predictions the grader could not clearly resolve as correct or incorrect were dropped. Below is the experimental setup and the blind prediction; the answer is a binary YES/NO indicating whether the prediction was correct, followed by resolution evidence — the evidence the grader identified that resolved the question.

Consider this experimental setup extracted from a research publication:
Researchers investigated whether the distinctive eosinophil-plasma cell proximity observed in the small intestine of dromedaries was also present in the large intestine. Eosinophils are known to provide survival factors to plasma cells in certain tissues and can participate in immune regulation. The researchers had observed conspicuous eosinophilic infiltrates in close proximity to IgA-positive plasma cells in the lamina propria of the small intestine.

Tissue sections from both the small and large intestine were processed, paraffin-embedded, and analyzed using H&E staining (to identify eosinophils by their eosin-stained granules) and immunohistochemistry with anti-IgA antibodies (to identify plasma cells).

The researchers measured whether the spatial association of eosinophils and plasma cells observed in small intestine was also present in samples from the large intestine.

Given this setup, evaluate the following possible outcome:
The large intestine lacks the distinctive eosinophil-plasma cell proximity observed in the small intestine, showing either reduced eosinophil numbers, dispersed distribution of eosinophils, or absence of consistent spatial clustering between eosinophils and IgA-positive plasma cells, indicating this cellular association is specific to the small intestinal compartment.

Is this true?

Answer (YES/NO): YES